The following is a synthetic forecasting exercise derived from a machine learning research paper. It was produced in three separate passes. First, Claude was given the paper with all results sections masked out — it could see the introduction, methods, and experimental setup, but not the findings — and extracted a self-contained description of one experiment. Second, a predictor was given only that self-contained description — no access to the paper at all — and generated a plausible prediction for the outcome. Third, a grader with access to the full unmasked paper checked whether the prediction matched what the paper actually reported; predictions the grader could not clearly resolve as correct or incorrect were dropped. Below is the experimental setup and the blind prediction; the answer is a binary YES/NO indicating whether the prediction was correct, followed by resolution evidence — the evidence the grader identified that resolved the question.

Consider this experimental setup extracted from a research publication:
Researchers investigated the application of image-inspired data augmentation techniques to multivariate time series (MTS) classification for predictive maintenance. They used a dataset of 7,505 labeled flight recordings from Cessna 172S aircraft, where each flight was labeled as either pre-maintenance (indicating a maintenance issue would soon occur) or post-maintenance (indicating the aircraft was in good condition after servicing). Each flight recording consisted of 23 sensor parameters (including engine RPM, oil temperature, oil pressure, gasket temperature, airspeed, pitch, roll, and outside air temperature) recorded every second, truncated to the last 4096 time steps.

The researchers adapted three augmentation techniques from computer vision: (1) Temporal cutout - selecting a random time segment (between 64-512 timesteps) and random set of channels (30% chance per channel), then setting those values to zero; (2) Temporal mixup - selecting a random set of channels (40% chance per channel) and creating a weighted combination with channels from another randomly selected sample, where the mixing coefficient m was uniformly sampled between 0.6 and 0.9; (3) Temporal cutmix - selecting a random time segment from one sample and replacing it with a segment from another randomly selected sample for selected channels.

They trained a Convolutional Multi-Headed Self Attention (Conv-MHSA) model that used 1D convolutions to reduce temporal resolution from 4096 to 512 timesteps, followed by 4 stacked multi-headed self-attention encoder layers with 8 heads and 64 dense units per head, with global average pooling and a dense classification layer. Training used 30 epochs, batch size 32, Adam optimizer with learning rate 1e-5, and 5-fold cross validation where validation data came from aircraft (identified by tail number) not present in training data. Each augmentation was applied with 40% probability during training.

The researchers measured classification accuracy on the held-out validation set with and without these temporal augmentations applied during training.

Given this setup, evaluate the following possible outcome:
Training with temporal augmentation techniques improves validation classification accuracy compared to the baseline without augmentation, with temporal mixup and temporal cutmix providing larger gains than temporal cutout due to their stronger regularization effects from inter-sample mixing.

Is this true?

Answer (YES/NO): NO